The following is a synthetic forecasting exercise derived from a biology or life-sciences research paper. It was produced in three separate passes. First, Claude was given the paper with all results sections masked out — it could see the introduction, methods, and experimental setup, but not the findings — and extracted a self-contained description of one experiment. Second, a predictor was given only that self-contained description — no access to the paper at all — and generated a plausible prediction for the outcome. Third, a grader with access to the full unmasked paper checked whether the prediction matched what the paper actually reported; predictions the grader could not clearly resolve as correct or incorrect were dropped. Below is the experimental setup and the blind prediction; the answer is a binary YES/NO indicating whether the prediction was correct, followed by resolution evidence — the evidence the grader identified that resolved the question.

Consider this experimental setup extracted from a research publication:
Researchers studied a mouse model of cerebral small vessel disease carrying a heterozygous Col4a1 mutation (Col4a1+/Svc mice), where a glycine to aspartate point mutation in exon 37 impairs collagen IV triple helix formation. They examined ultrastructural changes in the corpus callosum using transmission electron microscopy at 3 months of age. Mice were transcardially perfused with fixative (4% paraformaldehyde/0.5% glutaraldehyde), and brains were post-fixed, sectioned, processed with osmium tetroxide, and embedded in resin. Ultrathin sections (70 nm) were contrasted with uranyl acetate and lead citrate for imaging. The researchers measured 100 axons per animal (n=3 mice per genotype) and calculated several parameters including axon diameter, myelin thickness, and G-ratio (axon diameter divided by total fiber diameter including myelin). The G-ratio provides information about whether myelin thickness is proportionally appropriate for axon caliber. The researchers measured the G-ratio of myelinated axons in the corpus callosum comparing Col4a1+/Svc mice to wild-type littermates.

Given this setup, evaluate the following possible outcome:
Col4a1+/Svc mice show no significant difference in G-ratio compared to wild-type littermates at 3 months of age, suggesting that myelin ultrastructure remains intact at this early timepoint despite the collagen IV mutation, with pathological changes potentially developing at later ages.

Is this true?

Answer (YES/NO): NO